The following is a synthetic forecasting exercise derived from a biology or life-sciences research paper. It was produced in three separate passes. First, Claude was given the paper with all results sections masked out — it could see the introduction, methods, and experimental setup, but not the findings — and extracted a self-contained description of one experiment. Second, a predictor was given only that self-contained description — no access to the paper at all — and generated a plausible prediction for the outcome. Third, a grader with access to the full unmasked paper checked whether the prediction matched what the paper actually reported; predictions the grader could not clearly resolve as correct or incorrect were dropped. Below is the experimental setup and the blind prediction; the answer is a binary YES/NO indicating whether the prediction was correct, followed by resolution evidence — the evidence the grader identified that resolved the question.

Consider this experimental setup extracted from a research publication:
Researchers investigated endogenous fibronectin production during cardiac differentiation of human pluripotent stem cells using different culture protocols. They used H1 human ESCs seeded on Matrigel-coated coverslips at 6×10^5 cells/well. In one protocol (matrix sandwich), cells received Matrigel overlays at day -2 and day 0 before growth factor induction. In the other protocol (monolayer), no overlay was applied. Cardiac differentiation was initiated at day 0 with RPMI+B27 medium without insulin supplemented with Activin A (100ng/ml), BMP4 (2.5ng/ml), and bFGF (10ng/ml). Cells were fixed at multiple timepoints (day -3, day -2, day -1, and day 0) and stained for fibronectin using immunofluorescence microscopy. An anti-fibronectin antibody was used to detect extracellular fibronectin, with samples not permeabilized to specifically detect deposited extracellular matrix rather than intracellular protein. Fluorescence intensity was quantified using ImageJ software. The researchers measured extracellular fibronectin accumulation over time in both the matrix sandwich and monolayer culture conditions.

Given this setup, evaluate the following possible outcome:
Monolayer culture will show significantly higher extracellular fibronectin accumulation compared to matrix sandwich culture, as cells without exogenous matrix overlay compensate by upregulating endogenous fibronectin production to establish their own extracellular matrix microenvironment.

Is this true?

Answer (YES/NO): NO